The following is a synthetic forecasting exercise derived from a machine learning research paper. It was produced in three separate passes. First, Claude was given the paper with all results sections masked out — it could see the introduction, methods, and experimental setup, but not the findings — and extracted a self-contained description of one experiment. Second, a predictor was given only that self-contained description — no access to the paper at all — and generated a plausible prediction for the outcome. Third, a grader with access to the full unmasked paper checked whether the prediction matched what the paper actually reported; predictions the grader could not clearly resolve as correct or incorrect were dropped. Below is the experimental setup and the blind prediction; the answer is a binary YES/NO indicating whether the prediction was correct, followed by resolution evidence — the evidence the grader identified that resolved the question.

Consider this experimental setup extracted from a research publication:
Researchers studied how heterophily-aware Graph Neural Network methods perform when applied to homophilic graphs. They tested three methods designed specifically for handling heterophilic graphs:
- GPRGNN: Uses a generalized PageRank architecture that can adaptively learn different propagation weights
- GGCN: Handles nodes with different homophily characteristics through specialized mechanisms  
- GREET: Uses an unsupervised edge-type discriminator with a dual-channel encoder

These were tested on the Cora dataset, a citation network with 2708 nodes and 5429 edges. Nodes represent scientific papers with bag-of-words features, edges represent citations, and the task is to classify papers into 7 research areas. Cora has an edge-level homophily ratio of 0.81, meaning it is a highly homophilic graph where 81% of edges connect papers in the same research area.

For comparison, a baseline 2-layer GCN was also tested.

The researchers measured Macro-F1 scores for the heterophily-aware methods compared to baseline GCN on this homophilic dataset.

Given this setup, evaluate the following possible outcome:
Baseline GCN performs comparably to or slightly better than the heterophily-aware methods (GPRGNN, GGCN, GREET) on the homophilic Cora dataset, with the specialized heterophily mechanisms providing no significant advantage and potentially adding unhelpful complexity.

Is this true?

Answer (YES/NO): NO